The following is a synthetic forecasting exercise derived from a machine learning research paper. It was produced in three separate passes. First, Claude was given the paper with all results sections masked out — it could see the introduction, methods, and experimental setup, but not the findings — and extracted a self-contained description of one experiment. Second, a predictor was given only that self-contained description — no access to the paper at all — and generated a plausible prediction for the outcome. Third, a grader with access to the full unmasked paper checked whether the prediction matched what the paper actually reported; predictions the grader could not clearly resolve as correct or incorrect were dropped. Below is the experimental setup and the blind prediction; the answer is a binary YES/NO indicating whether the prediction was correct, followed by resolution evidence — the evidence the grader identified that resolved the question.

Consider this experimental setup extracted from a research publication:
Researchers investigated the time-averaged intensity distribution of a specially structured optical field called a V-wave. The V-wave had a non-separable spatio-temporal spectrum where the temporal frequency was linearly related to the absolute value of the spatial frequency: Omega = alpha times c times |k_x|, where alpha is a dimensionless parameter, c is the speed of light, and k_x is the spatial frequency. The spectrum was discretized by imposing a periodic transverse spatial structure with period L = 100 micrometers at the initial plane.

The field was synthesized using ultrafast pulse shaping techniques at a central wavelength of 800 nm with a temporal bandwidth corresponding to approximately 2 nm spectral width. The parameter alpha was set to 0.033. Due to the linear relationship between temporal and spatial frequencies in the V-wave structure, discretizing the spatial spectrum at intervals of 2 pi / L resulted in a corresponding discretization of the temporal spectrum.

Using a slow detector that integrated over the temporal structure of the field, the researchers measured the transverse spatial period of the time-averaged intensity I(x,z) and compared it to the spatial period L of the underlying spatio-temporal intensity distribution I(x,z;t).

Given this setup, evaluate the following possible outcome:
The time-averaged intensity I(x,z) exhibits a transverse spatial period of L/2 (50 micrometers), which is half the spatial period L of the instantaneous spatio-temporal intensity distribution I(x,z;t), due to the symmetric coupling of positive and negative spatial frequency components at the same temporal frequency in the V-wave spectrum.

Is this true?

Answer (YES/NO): YES